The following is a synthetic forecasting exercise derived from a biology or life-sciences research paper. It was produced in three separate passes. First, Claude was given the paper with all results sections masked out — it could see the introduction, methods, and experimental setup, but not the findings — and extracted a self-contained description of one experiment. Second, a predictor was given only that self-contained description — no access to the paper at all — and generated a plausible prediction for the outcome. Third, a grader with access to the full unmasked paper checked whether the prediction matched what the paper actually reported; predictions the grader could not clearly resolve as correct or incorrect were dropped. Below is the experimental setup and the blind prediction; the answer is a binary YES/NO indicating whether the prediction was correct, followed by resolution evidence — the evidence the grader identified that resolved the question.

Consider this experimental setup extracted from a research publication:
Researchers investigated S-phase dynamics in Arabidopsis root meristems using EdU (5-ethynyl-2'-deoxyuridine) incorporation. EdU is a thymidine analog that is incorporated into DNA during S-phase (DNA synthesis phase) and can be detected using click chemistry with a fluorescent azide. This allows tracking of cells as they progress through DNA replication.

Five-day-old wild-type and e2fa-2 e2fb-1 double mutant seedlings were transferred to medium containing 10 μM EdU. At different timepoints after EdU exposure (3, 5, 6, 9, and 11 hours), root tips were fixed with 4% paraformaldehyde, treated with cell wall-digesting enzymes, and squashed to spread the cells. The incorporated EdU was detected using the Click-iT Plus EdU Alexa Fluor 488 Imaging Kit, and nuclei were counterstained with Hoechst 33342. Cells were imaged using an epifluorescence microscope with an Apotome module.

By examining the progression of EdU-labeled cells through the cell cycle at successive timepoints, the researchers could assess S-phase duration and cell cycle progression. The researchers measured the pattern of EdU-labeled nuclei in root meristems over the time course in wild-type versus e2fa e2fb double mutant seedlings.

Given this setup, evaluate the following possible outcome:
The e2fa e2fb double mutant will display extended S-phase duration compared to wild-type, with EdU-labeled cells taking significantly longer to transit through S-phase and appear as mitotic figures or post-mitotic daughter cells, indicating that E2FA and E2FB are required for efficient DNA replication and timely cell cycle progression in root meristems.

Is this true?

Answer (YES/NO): YES